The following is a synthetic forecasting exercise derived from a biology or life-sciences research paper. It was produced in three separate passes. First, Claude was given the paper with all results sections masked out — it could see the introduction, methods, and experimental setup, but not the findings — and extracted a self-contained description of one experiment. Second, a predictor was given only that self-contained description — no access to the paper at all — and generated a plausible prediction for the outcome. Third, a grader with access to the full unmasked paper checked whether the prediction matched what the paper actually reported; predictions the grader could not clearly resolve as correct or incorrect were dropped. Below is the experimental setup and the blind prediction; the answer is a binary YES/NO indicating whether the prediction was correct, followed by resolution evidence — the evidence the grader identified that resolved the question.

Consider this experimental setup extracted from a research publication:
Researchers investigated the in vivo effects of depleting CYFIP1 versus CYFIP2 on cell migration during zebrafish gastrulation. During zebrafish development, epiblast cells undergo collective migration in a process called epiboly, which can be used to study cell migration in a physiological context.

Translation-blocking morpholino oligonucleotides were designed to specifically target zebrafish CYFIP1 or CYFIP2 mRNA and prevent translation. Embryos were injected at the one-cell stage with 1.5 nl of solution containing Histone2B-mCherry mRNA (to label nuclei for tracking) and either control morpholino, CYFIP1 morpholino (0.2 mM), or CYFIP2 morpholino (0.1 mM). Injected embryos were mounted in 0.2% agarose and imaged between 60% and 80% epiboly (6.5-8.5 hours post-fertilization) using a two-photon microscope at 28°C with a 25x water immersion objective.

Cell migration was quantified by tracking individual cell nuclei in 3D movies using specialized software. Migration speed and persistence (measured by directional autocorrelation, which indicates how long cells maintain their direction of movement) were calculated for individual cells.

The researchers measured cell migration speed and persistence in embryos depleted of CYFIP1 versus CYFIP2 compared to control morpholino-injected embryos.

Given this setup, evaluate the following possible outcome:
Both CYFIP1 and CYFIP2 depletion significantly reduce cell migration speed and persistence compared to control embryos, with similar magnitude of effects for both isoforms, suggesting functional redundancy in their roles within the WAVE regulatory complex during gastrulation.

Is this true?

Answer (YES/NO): NO